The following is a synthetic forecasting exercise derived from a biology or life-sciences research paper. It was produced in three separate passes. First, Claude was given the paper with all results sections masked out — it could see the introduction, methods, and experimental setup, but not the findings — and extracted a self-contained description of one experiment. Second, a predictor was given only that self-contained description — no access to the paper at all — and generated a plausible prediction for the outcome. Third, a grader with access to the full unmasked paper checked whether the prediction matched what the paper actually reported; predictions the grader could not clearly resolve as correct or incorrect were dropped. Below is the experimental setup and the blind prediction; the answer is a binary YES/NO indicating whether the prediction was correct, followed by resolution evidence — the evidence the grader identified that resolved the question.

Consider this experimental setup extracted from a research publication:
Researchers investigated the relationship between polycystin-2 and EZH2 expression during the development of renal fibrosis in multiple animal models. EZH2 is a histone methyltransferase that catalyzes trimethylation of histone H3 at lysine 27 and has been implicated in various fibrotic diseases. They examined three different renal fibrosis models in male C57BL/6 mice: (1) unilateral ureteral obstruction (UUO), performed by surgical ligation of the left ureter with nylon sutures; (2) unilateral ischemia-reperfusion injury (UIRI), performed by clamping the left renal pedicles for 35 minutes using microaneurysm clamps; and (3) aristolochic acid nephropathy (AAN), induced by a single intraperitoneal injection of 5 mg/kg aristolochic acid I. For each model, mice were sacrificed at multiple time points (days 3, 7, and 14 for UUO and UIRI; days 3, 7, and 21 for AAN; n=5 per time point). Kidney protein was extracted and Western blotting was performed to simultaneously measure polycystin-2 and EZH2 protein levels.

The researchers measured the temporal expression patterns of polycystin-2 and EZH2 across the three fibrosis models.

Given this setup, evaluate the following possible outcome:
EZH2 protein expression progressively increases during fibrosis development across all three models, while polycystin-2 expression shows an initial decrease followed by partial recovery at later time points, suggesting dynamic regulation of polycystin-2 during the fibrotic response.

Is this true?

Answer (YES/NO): NO